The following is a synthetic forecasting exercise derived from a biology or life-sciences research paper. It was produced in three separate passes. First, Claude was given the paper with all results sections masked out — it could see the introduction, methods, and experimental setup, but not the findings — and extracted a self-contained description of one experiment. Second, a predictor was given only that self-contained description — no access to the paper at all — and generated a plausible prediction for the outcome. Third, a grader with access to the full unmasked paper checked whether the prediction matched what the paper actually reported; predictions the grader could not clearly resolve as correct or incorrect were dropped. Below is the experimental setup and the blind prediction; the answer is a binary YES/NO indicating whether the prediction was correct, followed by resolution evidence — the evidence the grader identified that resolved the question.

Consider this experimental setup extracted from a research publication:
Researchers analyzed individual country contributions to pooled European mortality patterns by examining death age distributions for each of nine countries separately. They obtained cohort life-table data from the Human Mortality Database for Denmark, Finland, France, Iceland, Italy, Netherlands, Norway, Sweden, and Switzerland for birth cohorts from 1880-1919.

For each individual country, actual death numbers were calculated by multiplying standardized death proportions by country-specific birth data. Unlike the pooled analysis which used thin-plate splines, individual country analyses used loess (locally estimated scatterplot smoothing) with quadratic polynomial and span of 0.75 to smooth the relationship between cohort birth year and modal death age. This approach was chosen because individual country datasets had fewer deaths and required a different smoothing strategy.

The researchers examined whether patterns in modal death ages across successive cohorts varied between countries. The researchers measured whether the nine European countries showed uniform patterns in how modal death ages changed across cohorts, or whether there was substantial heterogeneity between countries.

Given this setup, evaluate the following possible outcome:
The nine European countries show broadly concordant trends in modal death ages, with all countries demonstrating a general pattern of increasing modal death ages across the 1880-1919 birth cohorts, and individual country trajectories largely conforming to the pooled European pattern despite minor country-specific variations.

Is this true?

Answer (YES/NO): NO